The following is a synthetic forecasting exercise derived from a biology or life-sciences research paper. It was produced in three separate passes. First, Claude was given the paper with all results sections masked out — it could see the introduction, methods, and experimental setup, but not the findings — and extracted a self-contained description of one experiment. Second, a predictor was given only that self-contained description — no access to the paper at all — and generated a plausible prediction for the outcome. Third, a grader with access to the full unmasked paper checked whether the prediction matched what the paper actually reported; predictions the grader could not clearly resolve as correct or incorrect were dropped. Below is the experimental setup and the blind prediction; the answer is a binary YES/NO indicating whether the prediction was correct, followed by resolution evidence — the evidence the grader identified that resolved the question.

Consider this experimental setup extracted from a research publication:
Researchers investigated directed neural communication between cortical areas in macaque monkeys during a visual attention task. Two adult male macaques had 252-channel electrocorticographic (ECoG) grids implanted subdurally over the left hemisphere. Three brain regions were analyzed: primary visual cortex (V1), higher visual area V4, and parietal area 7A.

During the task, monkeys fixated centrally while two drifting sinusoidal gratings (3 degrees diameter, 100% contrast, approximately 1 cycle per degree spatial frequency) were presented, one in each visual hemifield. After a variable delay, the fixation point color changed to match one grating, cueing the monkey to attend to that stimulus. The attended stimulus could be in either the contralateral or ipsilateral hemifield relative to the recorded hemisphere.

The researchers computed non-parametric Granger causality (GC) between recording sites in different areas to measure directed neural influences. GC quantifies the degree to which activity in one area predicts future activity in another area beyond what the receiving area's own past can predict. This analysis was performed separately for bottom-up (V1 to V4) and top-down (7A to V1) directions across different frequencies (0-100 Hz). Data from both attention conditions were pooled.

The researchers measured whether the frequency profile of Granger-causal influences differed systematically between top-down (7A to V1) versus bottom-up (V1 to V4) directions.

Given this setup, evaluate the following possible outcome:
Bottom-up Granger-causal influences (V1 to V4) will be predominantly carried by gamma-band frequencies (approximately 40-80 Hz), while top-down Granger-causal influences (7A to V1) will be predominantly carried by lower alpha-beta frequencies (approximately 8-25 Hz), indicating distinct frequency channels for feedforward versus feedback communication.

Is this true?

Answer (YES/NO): YES